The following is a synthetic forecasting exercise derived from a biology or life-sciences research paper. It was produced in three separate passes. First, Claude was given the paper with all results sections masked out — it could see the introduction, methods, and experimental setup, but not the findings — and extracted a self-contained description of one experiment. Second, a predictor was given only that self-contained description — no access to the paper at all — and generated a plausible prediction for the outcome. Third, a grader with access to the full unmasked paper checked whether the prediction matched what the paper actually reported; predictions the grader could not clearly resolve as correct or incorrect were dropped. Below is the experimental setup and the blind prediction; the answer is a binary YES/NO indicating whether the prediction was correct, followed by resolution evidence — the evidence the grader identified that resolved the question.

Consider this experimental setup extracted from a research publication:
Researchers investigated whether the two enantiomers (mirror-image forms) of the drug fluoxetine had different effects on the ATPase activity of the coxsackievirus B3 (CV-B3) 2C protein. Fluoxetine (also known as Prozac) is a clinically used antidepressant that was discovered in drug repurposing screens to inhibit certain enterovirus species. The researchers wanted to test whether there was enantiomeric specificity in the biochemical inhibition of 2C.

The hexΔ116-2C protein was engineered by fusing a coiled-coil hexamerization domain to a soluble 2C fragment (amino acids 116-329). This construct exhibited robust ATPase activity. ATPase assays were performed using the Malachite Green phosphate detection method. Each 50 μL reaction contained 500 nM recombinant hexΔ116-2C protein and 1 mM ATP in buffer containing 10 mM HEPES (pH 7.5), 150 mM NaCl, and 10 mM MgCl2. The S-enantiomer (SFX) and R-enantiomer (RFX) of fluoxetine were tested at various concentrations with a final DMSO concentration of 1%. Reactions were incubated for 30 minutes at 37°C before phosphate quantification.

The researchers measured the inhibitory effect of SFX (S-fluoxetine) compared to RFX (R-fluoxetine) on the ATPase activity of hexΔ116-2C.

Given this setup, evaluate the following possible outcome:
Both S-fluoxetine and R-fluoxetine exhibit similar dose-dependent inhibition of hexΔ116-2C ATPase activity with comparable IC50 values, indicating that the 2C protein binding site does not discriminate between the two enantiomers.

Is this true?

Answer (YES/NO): NO